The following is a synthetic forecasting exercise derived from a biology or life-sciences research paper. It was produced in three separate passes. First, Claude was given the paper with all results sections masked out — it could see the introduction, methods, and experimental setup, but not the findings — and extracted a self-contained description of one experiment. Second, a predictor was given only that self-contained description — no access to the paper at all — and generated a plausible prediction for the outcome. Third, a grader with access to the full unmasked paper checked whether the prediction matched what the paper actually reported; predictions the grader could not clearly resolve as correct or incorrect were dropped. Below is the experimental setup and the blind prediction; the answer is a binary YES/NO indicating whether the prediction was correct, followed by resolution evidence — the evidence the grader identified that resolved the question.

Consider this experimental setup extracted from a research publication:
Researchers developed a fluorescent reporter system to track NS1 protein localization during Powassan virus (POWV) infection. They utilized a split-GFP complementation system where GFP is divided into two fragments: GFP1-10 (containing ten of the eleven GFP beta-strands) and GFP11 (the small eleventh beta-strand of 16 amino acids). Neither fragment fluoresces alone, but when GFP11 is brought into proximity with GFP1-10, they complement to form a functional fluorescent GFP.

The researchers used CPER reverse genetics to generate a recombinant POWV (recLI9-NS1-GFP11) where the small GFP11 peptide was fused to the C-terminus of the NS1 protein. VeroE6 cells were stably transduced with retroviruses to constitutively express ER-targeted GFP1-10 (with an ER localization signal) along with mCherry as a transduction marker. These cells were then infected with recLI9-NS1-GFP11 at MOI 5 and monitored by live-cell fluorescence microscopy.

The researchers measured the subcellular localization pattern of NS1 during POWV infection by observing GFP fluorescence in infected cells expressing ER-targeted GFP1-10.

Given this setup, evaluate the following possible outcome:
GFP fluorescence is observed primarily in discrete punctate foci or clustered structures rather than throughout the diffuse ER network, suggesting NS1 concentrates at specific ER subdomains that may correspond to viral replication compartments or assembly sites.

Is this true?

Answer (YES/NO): NO